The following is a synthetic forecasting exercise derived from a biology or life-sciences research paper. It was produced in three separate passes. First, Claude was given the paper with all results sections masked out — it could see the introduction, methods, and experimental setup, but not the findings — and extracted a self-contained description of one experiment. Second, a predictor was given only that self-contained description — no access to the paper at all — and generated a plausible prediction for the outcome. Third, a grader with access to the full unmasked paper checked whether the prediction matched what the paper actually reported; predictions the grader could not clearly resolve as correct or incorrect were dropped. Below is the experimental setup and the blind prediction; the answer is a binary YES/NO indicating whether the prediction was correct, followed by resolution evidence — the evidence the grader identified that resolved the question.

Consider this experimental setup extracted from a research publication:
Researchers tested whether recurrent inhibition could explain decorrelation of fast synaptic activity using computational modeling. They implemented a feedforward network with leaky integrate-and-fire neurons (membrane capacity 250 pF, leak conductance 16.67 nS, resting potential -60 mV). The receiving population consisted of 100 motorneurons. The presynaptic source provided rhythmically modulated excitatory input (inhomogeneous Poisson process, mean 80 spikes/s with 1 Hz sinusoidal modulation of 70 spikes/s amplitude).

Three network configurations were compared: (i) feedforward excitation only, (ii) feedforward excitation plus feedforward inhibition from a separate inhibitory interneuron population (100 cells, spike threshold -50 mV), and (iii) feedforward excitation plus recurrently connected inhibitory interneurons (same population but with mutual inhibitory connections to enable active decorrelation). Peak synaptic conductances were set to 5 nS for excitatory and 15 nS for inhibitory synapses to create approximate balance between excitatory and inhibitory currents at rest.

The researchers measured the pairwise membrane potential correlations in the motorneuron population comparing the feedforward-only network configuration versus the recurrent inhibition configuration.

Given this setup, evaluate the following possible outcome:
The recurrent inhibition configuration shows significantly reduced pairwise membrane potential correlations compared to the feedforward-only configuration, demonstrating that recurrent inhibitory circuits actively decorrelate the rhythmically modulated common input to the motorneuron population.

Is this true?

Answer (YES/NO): YES